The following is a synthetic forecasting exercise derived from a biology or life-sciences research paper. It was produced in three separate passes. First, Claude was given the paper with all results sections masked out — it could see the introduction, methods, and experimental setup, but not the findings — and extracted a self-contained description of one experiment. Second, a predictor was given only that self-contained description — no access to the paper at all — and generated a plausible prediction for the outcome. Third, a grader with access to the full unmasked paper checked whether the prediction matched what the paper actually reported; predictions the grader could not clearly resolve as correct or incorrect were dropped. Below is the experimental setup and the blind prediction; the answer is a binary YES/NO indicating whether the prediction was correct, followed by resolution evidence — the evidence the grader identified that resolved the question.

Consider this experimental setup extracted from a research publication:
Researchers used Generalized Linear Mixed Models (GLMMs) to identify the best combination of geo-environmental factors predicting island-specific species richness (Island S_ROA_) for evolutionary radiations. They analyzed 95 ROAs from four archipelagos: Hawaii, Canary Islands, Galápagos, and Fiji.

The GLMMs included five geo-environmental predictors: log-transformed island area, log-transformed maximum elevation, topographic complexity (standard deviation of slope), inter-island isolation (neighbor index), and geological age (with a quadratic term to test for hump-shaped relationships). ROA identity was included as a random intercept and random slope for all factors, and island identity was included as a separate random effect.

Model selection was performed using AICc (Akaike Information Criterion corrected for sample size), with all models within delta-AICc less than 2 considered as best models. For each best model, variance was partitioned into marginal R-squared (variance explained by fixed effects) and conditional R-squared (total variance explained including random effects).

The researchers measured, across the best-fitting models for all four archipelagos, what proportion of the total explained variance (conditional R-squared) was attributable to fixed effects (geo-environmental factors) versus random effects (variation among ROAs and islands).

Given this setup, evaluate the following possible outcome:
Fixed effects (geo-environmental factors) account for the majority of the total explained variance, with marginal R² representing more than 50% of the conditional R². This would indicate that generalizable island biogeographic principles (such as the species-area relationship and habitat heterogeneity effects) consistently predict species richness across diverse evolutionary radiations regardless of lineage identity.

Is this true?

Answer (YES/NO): NO